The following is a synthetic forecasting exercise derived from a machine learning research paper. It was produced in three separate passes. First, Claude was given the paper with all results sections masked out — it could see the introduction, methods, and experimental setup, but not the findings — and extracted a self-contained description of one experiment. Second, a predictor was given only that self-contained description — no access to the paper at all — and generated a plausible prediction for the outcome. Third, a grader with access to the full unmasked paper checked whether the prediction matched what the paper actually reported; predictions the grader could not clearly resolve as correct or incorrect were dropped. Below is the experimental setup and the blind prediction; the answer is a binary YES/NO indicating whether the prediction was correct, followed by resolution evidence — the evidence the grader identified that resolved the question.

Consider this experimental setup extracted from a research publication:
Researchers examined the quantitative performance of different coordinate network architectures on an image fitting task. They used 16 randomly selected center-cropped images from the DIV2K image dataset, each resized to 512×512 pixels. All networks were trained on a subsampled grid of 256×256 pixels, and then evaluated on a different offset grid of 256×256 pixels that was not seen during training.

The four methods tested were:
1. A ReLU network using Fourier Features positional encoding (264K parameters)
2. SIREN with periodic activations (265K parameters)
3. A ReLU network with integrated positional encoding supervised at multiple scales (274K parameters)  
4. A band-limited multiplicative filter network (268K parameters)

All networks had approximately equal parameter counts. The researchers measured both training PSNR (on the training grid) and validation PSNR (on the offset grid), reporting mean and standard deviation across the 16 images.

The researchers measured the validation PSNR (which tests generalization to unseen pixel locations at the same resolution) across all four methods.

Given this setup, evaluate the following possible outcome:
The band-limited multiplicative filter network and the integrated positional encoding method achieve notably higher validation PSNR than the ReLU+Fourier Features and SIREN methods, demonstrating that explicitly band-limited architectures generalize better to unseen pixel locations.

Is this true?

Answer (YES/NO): NO